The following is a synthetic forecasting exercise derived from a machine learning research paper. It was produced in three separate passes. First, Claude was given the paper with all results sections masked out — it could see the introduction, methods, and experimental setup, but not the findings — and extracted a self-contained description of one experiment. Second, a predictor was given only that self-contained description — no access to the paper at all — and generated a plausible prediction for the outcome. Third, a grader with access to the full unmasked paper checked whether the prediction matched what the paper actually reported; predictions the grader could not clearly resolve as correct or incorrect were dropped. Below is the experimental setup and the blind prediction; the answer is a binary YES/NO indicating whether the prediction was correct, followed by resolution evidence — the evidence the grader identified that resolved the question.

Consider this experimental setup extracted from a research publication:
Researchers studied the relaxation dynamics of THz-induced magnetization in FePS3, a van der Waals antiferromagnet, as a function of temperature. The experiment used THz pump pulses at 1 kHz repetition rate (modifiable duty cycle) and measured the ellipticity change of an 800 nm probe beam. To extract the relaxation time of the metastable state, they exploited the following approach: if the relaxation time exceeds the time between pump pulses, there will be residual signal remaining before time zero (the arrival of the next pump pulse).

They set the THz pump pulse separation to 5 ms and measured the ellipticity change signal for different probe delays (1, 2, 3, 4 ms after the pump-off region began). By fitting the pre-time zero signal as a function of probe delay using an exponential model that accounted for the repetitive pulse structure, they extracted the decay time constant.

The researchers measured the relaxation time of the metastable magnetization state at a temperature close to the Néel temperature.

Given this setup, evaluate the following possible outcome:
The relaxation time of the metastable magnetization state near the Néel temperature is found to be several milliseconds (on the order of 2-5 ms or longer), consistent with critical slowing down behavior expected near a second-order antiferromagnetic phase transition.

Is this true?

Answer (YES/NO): YES